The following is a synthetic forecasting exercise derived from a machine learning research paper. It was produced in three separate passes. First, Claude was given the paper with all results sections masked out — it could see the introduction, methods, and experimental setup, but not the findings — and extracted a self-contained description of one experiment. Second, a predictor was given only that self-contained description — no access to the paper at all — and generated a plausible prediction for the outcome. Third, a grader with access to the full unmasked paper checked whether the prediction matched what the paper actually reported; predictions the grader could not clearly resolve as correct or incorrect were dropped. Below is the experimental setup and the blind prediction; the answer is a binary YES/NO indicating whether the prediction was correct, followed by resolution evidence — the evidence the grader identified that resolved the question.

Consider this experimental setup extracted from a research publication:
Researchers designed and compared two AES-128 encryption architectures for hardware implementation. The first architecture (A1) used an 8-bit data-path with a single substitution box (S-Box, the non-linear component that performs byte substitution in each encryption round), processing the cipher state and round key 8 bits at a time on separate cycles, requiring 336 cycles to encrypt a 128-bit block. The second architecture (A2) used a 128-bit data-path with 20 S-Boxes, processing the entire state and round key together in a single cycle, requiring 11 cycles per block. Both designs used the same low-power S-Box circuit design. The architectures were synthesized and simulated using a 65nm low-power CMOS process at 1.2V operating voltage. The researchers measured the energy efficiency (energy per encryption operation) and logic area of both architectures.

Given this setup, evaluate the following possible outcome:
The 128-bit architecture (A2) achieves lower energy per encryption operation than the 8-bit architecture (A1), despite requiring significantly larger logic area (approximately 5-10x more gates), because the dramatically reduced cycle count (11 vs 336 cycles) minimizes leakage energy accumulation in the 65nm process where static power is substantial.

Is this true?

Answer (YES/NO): NO